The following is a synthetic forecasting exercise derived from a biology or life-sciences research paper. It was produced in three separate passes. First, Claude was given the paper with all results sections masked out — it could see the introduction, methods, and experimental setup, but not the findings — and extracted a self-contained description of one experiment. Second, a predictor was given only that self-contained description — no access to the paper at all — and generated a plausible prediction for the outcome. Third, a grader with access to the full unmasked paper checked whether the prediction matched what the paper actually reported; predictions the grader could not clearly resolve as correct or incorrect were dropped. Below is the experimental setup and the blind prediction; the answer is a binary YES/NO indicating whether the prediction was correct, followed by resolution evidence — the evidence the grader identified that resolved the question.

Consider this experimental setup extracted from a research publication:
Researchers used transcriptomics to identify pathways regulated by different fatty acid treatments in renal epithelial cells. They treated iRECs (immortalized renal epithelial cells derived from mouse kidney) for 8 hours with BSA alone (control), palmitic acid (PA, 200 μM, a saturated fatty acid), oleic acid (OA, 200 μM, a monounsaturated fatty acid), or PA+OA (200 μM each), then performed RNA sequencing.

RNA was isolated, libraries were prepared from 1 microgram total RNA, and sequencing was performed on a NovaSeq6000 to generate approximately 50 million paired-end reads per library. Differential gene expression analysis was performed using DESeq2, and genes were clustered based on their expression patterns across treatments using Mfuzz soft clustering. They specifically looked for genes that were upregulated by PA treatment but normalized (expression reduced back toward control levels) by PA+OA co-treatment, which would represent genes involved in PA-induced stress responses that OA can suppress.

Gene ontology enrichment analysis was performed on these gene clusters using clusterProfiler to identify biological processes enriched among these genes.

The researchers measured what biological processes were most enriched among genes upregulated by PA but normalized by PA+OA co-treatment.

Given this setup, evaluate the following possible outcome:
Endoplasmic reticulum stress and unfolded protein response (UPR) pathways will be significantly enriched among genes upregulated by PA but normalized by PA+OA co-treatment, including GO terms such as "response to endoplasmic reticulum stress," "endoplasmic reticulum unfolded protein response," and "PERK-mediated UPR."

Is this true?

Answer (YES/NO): YES